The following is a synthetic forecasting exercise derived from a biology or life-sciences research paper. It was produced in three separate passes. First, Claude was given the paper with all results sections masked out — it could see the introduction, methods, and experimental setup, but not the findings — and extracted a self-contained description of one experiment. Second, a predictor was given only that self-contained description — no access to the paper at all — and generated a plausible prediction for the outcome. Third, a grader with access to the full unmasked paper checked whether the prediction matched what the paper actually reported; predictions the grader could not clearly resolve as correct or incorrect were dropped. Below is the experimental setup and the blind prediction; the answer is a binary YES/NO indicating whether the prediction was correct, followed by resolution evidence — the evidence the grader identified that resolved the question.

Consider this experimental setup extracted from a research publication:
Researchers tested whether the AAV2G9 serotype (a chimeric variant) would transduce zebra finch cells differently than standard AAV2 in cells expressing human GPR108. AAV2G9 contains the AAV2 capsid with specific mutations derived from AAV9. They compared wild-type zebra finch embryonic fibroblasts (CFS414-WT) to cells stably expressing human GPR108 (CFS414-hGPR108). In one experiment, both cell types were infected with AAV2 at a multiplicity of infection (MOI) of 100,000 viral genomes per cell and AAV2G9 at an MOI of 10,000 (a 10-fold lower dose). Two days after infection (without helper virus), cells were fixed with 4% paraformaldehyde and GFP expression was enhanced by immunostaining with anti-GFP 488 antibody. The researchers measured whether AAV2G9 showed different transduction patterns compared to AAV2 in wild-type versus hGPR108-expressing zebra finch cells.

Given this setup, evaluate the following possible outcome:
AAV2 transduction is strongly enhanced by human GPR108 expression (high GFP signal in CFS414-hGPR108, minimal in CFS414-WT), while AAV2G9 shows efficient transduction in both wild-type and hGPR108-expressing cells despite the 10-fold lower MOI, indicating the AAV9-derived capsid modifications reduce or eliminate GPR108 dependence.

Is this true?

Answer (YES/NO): NO